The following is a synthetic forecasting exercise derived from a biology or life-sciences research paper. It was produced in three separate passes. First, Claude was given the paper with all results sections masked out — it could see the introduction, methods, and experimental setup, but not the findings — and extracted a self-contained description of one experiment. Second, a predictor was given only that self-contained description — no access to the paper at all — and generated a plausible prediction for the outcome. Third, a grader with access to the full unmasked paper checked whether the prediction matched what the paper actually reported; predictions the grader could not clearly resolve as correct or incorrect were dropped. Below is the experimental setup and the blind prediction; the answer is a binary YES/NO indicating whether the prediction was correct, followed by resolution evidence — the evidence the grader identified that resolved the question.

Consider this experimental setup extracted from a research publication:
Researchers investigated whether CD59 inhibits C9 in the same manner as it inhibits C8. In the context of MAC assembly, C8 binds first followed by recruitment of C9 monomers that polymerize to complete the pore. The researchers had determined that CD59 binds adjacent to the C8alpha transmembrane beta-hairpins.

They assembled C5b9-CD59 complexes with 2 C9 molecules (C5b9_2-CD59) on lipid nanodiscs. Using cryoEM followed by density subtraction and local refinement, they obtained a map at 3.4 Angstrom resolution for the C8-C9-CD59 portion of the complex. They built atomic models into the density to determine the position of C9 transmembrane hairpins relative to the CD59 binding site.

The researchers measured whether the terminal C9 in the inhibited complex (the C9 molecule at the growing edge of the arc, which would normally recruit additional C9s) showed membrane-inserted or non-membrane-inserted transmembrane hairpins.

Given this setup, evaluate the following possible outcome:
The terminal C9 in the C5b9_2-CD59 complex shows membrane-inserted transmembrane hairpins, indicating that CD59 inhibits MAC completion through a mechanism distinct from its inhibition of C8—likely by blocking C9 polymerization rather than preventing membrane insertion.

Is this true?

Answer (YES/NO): NO